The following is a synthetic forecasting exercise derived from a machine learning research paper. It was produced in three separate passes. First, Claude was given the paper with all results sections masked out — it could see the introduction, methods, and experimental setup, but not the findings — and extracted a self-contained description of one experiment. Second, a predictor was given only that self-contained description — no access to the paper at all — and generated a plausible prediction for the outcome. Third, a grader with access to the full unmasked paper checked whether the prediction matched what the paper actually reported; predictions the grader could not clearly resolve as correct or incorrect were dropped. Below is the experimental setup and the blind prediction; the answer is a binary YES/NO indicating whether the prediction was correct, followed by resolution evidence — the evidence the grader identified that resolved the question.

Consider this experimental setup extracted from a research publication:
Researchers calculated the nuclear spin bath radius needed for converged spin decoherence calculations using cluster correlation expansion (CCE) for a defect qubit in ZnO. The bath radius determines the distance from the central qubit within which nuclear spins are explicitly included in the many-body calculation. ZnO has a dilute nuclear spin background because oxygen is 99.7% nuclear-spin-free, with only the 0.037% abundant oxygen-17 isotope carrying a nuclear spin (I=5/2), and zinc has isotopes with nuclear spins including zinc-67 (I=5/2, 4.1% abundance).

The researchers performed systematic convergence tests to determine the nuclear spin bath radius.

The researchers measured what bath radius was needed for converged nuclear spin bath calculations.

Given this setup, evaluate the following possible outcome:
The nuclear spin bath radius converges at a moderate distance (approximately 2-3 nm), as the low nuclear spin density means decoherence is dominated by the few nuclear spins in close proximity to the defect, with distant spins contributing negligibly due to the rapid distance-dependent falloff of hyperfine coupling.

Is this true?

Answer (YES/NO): NO